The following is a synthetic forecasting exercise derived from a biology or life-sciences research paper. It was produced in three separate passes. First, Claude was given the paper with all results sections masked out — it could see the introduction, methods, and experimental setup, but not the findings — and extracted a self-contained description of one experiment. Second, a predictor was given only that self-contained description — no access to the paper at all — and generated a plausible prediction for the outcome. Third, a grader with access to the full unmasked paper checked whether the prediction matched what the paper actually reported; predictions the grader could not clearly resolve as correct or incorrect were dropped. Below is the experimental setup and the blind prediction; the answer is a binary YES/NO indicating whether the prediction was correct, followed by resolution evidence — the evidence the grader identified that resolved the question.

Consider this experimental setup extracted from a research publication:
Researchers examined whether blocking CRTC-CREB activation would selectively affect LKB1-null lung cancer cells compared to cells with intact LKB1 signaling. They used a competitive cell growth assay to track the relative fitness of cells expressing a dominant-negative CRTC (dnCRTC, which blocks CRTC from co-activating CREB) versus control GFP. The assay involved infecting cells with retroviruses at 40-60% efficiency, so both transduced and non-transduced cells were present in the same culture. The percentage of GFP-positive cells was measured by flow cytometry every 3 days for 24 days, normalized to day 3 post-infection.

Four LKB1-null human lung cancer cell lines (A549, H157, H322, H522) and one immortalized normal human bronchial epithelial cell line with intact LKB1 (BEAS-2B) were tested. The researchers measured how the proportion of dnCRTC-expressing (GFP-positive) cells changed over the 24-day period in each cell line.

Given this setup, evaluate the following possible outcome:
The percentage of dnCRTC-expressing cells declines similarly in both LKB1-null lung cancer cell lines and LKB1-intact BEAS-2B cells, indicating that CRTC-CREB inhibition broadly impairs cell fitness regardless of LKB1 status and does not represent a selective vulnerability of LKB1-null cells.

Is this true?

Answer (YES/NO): NO